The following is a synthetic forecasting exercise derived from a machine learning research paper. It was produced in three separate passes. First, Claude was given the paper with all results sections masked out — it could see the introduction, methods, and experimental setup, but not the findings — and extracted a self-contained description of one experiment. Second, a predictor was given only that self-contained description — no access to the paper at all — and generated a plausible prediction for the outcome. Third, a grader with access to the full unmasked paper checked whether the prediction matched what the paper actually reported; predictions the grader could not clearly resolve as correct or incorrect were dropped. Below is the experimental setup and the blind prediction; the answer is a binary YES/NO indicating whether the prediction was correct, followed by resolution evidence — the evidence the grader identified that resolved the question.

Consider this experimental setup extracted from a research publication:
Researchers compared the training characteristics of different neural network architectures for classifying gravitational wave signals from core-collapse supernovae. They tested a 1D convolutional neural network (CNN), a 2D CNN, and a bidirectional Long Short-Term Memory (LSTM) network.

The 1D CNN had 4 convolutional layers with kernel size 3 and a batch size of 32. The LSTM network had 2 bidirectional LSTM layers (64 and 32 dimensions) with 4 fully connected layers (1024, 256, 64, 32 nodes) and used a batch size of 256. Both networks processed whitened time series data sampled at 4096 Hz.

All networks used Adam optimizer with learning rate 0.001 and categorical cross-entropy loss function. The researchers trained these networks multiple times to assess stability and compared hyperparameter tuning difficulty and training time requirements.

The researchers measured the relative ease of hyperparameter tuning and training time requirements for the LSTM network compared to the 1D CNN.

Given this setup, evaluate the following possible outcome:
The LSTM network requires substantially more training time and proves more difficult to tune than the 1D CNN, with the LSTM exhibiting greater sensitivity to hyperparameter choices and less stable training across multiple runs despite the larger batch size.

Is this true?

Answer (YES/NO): NO